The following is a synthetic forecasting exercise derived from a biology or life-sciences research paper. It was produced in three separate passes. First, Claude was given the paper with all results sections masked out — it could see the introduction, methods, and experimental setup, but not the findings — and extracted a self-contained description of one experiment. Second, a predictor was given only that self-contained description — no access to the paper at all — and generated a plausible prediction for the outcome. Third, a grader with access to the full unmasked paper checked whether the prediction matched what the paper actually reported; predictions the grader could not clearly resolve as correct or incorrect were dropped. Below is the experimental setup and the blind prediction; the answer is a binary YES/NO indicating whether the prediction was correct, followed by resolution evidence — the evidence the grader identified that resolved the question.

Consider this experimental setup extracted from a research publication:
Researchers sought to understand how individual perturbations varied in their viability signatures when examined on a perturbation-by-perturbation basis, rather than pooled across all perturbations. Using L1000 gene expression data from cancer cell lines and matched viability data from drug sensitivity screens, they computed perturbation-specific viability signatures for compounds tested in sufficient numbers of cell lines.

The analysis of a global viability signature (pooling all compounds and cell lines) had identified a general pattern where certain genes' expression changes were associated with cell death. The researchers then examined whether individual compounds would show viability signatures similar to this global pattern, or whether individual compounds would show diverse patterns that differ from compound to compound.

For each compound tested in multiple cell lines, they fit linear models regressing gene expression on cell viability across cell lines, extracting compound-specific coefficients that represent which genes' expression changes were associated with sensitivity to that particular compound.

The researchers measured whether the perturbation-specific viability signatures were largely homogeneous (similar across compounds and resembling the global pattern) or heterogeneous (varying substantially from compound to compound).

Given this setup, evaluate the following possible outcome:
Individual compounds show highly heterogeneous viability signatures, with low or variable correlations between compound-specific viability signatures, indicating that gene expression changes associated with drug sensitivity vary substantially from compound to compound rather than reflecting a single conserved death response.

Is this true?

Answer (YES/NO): YES